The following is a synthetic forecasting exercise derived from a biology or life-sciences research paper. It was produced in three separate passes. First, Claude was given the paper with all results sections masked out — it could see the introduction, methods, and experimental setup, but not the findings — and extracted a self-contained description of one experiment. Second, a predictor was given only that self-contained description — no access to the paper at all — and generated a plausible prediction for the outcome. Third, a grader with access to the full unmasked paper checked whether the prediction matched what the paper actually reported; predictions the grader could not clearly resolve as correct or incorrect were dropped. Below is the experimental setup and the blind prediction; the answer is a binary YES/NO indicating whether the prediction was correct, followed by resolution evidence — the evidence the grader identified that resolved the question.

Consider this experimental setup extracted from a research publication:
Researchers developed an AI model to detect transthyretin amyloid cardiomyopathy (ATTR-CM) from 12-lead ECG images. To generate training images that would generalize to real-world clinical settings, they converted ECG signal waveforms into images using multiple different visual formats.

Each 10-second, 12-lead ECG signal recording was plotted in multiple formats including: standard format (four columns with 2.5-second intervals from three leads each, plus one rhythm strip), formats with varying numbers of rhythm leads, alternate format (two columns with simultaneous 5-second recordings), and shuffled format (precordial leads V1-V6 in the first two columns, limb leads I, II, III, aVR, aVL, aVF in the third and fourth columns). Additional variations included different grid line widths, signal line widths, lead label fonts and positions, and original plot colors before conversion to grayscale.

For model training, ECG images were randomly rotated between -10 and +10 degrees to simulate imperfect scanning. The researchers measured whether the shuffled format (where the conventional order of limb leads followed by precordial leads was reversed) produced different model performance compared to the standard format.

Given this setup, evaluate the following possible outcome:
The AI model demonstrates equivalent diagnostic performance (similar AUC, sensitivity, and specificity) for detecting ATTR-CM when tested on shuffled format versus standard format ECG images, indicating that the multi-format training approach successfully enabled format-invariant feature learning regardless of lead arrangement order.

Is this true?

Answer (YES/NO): YES